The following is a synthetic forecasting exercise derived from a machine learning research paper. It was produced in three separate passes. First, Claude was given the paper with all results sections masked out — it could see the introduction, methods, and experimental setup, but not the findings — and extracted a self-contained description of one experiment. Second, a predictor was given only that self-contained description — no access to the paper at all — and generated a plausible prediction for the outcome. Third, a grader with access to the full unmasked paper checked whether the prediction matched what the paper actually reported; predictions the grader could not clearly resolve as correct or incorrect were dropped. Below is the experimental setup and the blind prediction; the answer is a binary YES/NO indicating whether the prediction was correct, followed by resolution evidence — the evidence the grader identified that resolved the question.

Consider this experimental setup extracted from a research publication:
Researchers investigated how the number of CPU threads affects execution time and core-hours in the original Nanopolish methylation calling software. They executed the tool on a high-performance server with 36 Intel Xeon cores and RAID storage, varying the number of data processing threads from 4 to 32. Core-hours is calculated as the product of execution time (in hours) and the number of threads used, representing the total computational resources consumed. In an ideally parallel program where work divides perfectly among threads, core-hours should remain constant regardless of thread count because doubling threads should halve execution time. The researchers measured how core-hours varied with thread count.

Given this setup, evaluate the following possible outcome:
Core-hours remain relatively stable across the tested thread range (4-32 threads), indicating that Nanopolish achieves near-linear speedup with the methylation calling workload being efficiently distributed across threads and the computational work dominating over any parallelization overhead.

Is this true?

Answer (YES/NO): NO